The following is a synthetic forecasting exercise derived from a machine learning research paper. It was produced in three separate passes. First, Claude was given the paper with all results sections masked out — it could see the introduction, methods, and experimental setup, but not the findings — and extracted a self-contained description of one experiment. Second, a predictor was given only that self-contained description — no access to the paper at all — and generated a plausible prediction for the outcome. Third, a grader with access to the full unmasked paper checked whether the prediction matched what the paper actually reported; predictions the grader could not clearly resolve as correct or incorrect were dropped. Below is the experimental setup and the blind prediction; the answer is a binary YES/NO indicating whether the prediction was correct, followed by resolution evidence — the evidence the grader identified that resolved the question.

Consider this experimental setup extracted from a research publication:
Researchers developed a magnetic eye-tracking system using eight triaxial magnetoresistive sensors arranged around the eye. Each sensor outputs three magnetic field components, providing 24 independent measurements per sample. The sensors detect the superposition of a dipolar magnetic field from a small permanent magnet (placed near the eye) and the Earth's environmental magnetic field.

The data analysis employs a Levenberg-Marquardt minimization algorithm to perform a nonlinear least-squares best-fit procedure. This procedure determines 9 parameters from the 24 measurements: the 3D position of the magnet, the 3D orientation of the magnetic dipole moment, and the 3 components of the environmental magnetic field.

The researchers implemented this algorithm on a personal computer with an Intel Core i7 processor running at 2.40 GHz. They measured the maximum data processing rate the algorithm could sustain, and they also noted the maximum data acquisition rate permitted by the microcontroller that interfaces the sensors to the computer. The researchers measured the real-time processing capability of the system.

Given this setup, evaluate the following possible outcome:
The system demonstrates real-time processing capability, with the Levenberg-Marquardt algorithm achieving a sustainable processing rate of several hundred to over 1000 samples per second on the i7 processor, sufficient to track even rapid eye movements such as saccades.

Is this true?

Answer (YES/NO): NO